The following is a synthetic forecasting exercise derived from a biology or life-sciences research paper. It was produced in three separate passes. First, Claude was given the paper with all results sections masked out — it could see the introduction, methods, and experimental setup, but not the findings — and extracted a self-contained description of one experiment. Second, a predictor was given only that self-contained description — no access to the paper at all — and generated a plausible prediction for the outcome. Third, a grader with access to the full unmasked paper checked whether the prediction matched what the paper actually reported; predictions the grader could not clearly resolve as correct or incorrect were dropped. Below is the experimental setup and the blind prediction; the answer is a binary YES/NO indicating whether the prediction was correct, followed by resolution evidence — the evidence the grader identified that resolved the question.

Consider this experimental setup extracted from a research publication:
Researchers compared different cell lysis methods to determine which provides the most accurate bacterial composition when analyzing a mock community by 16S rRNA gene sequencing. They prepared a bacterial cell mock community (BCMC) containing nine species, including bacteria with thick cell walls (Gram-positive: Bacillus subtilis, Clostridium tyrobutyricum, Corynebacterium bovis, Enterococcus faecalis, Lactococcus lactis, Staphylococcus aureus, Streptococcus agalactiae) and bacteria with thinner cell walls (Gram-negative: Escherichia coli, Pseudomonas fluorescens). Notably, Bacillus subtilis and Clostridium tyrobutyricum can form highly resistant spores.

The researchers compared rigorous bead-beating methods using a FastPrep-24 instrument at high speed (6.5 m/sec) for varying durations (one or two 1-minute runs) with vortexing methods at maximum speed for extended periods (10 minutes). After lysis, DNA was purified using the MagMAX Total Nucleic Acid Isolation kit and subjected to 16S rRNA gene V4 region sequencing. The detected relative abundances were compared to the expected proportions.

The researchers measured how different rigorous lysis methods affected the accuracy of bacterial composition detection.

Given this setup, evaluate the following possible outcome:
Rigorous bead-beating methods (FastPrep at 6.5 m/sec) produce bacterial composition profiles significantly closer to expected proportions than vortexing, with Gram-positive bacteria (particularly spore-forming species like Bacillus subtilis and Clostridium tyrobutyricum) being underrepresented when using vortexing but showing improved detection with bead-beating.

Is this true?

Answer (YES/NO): NO